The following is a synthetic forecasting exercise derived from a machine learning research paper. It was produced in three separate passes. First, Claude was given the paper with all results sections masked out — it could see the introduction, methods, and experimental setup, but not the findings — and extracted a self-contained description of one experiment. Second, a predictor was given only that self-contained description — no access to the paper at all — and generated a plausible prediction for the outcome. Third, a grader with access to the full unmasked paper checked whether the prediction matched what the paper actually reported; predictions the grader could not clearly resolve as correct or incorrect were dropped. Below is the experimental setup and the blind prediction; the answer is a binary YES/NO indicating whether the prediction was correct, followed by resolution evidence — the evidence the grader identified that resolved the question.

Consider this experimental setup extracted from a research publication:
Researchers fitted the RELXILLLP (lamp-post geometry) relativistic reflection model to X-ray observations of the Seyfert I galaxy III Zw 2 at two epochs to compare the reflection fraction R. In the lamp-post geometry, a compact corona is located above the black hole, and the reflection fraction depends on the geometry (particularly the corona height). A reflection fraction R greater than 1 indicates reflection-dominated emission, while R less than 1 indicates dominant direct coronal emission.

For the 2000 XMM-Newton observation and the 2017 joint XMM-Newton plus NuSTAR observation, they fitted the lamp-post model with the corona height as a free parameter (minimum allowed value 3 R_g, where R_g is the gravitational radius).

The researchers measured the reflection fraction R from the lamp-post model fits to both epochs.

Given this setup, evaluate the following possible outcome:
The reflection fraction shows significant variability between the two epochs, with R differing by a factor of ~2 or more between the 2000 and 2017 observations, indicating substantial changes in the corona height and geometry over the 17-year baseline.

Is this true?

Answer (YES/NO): NO